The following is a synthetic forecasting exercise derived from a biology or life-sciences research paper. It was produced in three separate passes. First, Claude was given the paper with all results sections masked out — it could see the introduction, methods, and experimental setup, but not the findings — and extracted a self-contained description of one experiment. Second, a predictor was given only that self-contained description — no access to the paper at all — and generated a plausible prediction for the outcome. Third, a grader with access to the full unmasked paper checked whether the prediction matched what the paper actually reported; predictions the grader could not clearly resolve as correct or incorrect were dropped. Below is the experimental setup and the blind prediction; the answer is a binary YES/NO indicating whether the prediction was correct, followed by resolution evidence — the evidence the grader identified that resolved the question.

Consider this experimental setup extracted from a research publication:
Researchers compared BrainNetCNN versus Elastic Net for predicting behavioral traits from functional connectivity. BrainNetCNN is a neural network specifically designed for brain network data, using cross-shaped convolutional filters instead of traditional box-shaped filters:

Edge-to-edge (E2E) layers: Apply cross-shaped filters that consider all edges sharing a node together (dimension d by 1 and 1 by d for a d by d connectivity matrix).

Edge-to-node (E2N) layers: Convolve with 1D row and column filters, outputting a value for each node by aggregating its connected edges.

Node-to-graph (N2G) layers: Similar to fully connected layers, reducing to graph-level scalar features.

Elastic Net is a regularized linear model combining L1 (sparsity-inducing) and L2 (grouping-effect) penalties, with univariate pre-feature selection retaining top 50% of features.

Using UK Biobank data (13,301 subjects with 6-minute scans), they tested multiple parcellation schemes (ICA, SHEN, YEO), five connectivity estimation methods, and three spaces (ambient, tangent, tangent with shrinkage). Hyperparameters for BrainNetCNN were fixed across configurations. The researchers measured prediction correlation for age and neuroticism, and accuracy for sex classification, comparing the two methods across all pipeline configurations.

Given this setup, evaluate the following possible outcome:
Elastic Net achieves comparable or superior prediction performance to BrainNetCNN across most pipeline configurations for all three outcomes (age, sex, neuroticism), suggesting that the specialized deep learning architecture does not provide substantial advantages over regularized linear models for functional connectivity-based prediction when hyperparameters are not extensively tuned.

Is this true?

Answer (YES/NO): YES